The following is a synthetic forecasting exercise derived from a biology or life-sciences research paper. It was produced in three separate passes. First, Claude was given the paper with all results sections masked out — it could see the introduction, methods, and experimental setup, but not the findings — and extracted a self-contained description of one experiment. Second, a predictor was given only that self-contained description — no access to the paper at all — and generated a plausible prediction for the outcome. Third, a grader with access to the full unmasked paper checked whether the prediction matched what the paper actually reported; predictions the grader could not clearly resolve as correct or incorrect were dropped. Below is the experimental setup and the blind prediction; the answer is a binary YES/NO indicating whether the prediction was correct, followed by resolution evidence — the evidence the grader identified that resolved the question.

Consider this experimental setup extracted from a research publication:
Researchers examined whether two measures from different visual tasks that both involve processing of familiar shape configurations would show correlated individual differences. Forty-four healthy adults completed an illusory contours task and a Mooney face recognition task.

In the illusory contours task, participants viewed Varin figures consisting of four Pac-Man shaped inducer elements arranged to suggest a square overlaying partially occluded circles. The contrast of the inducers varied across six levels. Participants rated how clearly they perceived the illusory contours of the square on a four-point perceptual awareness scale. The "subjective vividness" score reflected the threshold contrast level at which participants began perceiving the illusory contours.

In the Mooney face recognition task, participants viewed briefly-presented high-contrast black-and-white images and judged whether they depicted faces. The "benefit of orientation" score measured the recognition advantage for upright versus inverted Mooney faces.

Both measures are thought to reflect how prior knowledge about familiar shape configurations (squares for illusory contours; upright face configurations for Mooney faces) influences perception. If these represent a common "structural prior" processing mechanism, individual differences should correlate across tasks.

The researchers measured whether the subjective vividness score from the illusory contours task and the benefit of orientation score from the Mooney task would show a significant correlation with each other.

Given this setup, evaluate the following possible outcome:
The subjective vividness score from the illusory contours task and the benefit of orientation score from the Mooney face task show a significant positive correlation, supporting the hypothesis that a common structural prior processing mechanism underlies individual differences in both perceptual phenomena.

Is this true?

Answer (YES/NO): YES